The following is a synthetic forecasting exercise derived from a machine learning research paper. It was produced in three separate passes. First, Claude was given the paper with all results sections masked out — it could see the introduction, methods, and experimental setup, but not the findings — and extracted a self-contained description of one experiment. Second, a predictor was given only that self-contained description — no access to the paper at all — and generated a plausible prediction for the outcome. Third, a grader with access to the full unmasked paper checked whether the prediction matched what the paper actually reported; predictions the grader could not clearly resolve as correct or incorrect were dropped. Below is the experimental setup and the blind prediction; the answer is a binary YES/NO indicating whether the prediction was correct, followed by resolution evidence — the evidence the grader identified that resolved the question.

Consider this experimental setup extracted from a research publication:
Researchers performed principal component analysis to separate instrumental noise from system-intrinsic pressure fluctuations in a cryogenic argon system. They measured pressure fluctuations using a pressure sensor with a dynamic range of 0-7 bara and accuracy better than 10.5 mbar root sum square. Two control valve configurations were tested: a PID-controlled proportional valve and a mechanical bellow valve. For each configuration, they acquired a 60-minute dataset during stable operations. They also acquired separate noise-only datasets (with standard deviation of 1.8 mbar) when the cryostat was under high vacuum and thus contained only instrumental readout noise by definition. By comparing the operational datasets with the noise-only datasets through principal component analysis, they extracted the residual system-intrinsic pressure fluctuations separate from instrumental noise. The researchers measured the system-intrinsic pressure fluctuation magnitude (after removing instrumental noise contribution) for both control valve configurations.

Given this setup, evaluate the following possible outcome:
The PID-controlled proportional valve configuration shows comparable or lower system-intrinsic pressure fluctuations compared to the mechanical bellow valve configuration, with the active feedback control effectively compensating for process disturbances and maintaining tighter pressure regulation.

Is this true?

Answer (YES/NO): NO